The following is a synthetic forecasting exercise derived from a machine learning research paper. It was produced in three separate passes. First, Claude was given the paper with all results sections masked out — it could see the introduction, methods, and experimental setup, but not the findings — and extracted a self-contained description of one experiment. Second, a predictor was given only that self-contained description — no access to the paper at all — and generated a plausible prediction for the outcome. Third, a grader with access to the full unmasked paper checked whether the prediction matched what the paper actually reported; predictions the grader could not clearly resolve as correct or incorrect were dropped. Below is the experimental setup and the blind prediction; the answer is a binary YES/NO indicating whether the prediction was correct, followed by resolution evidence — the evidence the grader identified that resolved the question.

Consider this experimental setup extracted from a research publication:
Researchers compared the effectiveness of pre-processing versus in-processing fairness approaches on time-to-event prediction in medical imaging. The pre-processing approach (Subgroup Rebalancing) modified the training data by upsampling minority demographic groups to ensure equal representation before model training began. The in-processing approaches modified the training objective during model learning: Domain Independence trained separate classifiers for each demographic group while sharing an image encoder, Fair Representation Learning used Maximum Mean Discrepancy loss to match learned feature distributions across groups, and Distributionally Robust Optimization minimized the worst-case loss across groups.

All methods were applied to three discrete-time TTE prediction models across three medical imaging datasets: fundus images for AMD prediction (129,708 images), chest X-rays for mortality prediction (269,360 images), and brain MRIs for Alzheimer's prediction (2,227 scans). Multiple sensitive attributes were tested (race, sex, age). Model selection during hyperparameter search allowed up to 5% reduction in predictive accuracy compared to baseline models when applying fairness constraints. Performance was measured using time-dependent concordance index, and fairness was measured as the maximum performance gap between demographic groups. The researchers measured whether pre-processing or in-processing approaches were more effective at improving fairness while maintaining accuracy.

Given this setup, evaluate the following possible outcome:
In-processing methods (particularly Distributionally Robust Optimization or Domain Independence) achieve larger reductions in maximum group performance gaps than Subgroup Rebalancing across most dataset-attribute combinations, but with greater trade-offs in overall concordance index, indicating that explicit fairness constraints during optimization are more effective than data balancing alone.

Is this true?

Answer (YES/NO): YES